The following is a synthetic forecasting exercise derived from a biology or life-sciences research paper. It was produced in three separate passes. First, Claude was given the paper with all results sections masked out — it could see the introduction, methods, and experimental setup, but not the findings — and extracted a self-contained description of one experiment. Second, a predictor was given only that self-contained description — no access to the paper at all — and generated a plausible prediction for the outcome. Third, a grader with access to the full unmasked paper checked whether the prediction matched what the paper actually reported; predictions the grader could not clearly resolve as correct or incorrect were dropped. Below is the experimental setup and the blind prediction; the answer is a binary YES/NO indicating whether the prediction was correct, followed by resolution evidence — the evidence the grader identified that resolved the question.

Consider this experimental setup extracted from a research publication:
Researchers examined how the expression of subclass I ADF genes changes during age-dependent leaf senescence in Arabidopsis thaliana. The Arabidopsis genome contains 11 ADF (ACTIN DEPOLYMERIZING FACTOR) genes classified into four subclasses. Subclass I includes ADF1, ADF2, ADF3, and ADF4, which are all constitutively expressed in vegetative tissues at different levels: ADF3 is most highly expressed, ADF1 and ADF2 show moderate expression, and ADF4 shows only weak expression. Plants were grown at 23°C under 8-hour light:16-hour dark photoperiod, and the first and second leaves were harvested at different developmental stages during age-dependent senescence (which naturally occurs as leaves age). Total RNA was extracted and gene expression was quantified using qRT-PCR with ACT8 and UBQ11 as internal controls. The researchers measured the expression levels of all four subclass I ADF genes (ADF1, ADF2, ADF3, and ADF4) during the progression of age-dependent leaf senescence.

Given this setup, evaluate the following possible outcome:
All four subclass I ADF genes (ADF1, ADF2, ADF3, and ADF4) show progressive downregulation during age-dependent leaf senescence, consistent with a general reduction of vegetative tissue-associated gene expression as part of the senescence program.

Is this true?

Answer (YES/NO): NO